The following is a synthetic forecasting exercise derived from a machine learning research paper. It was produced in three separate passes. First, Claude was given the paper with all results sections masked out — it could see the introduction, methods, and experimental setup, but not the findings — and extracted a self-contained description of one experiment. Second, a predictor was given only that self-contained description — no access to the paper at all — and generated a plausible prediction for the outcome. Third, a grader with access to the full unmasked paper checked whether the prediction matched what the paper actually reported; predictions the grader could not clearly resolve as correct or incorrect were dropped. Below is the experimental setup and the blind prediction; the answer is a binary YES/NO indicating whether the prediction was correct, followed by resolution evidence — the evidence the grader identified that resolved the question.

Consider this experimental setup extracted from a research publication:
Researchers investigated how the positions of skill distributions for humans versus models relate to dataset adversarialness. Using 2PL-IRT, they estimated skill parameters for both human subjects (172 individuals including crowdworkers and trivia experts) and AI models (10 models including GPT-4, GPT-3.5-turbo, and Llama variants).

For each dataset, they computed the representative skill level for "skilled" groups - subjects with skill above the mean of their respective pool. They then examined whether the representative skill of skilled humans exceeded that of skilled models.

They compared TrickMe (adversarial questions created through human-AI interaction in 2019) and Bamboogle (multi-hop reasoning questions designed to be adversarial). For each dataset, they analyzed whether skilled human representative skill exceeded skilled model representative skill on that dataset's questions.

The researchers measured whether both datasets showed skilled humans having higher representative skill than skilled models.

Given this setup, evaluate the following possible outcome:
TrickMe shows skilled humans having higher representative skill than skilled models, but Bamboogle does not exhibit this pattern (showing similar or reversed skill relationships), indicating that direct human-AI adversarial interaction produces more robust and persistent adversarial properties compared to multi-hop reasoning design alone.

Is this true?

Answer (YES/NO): YES